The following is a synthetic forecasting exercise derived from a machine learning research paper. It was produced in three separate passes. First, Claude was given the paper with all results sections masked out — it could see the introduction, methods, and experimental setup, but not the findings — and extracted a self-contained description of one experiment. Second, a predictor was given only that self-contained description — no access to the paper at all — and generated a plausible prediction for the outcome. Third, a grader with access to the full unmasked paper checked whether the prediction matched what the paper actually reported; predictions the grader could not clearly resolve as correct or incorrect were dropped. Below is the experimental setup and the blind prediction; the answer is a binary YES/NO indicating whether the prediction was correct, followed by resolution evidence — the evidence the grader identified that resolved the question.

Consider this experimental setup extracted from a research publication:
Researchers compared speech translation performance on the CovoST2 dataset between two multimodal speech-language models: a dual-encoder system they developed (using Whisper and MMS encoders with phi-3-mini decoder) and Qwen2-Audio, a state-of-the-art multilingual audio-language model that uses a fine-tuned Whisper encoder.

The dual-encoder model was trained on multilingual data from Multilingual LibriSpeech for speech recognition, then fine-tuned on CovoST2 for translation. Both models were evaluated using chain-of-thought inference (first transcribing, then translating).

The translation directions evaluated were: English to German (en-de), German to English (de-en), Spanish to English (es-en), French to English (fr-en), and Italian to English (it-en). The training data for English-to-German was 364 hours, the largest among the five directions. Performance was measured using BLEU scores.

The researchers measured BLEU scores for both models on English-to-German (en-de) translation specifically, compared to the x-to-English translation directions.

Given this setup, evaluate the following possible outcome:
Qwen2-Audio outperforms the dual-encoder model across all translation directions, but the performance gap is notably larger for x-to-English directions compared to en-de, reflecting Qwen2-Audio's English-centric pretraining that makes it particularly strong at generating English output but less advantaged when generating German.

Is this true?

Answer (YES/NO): NO